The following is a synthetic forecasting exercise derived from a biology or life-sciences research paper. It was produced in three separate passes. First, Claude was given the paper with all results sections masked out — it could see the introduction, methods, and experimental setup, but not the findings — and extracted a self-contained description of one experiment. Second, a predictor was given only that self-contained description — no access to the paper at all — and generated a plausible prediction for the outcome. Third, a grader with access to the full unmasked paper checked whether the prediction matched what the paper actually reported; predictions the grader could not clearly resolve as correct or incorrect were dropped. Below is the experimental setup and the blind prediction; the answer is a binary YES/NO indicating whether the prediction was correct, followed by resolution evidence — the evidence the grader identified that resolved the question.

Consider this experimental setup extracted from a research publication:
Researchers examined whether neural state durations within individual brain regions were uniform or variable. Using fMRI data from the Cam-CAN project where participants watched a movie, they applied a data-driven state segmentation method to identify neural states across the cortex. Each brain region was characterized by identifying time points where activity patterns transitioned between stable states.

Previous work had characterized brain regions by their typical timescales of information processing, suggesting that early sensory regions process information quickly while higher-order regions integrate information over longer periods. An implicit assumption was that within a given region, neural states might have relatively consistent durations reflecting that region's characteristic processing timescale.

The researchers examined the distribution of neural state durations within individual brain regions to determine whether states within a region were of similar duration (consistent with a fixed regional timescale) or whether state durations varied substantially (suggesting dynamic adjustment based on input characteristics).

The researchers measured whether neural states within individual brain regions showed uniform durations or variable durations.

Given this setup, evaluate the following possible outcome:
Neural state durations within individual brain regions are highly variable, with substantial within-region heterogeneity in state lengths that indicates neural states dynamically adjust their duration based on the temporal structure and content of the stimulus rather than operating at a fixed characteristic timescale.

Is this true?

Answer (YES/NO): YES